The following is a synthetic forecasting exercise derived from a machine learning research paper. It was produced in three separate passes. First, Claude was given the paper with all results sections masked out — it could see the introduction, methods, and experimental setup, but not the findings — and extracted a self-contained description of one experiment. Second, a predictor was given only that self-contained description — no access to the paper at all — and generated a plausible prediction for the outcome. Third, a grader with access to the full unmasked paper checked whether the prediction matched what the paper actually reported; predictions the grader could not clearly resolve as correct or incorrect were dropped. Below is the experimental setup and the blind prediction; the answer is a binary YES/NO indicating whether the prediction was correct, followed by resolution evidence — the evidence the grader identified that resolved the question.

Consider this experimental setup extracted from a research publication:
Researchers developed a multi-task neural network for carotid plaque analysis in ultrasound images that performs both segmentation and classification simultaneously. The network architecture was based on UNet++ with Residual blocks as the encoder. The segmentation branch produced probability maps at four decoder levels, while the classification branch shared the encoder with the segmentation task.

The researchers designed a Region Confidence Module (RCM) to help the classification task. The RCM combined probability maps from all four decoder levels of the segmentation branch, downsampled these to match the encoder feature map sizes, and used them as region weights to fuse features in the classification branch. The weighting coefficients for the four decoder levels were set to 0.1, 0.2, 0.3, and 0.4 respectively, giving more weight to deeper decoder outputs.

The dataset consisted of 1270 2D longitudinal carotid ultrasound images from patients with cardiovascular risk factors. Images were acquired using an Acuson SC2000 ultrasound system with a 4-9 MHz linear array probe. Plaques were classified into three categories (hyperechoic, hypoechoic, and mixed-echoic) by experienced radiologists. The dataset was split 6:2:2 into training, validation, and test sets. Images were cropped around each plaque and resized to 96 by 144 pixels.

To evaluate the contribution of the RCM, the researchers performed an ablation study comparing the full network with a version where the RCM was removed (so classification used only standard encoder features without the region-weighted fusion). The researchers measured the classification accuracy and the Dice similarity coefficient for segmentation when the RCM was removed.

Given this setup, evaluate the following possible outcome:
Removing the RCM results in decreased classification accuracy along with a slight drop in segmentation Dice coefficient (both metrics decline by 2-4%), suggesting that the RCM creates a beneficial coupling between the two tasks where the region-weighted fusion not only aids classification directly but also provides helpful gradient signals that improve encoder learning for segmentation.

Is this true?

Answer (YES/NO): NO